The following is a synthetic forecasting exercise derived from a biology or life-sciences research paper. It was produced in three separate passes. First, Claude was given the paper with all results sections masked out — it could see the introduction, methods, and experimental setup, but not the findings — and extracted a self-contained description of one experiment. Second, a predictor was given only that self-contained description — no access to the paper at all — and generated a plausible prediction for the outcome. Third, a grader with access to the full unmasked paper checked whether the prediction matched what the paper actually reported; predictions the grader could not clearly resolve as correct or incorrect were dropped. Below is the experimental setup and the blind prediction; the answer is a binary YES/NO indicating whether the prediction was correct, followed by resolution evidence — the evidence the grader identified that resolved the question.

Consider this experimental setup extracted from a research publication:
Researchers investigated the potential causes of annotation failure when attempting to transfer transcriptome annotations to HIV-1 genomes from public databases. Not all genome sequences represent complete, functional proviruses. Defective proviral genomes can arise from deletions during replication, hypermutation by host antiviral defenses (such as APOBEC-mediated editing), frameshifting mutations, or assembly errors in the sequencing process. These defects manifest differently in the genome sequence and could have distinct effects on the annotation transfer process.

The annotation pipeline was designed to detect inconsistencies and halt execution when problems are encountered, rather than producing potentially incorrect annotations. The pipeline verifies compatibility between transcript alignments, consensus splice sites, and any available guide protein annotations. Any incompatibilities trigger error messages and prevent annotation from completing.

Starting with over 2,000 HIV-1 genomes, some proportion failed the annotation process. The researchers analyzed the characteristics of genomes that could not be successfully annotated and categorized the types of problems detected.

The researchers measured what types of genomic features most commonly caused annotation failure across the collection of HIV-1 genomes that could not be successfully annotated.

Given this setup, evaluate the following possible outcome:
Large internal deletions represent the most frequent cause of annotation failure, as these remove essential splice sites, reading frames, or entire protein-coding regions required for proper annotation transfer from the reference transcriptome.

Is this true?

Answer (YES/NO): NO